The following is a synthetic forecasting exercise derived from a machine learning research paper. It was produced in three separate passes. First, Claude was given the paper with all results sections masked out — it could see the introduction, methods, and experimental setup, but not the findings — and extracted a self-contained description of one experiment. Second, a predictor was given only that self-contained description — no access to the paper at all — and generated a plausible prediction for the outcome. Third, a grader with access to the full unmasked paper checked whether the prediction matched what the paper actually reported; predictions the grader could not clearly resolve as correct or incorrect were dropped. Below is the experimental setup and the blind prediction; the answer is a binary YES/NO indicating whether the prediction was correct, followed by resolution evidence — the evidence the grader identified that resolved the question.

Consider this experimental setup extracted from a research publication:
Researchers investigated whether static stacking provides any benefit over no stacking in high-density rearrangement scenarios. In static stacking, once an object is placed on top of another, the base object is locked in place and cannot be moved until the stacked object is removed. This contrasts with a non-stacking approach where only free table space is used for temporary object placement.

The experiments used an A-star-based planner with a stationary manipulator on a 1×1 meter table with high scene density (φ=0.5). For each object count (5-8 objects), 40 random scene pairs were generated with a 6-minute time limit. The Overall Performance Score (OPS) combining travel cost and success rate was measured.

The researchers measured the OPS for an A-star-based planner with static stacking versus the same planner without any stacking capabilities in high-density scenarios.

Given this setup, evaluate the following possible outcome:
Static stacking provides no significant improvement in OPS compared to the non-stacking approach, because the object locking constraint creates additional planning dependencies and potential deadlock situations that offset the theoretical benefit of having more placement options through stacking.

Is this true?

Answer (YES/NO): NO